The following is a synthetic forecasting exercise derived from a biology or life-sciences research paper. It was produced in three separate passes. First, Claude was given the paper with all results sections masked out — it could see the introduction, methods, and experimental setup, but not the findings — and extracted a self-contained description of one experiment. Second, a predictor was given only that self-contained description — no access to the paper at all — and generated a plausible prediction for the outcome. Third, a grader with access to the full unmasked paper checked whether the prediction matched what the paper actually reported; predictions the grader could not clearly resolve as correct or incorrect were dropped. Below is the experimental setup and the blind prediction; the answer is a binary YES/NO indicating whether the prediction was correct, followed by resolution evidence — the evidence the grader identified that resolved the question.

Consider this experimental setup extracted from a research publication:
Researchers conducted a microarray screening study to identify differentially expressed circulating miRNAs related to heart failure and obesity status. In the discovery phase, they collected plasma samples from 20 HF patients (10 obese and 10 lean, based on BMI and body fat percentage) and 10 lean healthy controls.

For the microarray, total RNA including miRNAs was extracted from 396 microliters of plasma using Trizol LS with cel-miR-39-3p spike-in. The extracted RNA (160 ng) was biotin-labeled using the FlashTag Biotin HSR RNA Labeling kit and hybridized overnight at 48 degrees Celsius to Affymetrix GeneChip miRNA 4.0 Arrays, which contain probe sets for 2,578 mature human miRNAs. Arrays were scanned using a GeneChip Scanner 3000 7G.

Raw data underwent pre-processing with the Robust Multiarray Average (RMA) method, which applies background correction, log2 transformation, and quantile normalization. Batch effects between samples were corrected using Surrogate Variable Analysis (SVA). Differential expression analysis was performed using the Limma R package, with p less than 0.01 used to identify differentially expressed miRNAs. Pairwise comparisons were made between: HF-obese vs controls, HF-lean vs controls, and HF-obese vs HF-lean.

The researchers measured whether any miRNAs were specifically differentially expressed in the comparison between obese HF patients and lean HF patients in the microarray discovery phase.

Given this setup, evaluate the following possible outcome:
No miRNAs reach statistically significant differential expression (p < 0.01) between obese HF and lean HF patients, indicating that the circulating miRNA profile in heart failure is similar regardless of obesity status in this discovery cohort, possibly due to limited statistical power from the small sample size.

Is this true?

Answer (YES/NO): NO